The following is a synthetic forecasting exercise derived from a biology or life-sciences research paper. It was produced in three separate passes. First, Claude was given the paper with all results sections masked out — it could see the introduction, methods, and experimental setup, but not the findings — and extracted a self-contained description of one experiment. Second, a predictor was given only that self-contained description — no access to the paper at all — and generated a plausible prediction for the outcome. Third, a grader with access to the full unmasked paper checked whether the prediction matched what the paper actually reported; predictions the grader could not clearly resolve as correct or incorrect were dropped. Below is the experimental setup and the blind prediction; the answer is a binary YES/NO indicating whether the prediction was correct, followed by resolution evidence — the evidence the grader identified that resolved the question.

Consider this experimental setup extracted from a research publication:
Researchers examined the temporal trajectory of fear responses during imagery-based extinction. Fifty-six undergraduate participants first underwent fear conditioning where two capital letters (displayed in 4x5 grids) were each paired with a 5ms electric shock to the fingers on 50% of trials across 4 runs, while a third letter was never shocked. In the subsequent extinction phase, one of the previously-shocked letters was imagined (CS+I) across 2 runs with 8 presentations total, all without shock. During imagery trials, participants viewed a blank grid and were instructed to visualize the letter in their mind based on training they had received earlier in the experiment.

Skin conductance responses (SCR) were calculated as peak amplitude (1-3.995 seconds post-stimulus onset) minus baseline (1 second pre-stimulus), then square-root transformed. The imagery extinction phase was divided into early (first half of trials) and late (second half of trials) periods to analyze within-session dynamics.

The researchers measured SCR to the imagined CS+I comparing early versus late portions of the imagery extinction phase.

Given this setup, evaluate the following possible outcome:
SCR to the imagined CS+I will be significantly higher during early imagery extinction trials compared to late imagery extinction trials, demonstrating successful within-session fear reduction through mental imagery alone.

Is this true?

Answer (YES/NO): YES